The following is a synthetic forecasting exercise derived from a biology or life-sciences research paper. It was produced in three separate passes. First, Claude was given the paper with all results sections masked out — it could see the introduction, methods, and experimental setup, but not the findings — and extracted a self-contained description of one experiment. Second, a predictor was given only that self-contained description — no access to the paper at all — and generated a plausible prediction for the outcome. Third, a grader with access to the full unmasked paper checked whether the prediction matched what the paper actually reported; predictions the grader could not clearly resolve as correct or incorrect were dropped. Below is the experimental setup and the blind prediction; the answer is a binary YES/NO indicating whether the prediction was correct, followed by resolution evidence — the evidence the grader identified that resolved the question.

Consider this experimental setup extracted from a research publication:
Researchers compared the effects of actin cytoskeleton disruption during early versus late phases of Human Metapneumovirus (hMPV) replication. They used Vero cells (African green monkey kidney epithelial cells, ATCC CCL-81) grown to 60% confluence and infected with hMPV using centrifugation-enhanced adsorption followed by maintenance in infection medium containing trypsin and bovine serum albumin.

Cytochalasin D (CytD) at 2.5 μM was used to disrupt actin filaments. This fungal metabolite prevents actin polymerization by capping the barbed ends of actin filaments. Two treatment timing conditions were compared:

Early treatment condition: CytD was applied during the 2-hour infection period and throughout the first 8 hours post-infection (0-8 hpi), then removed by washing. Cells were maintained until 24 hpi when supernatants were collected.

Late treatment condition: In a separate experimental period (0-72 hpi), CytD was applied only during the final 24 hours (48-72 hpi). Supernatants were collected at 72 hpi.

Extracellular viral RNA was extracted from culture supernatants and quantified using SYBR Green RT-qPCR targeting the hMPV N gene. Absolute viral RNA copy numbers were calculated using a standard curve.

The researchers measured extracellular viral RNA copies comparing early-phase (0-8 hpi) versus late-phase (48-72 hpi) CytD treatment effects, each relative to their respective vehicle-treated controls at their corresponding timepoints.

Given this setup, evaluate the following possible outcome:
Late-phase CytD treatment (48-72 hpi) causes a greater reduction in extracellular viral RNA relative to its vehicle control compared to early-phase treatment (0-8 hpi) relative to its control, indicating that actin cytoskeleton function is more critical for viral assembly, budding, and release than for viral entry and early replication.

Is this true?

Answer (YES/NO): NO